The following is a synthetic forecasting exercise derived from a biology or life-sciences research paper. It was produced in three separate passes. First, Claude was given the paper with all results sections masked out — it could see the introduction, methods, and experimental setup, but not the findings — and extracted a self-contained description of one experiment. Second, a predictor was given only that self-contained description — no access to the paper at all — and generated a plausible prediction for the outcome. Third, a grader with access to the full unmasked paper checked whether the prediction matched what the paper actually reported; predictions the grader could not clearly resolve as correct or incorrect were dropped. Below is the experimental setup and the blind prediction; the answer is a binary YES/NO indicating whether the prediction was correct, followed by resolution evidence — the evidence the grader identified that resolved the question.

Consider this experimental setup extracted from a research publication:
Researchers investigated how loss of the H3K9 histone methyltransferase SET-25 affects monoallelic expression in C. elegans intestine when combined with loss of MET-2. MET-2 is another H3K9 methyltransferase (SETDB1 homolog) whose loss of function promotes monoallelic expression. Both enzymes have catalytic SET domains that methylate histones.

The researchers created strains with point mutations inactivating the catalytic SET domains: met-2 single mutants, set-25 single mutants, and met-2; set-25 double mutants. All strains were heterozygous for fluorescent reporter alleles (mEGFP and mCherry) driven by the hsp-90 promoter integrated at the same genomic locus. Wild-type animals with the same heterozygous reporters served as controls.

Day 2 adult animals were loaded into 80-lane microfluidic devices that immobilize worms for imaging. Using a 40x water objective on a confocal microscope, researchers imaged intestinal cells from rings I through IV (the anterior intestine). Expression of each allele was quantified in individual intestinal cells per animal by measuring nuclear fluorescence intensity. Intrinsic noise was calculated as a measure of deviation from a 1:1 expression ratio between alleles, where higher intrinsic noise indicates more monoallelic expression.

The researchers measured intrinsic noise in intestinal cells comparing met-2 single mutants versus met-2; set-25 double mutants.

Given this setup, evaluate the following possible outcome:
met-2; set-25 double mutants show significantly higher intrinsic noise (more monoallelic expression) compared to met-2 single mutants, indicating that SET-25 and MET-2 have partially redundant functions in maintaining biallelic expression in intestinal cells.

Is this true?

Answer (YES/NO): NO